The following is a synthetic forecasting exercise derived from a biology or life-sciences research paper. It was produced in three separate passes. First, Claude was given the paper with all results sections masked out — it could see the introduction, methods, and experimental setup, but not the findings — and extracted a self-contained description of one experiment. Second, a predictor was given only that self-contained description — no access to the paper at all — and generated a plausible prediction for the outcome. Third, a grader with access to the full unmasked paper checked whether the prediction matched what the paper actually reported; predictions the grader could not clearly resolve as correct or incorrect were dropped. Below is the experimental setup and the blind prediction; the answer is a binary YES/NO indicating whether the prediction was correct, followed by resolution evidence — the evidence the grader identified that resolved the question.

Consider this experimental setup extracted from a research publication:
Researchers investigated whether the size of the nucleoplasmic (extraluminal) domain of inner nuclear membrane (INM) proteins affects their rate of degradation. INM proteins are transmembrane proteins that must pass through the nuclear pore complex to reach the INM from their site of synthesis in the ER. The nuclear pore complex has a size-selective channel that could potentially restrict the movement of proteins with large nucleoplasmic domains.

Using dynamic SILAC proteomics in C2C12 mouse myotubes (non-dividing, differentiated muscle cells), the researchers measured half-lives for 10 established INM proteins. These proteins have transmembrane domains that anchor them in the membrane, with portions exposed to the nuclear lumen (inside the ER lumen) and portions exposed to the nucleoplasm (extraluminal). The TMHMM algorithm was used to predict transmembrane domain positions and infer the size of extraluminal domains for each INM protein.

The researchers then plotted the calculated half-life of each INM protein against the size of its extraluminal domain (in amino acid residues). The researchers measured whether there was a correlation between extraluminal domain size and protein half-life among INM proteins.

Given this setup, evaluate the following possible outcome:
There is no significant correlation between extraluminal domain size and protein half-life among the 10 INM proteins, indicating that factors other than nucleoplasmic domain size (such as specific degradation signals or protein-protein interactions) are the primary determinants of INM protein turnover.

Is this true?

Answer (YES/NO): YES